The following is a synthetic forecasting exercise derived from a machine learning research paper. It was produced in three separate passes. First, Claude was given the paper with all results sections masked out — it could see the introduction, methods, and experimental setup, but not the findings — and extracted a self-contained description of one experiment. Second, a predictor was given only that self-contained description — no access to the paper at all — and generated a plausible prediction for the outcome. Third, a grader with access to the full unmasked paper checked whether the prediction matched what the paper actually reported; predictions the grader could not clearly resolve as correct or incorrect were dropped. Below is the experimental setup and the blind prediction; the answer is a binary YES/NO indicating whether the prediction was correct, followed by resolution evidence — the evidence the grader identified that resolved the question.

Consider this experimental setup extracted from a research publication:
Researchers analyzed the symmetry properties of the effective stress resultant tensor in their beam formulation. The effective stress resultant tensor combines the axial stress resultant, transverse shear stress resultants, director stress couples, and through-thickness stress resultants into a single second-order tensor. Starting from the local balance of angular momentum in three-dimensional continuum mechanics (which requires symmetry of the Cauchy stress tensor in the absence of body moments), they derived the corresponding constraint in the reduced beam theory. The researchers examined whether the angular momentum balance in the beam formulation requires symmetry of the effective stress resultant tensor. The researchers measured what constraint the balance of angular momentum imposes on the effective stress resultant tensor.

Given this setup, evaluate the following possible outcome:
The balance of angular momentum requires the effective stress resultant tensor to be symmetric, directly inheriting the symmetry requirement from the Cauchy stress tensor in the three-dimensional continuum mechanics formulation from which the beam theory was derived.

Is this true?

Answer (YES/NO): YES